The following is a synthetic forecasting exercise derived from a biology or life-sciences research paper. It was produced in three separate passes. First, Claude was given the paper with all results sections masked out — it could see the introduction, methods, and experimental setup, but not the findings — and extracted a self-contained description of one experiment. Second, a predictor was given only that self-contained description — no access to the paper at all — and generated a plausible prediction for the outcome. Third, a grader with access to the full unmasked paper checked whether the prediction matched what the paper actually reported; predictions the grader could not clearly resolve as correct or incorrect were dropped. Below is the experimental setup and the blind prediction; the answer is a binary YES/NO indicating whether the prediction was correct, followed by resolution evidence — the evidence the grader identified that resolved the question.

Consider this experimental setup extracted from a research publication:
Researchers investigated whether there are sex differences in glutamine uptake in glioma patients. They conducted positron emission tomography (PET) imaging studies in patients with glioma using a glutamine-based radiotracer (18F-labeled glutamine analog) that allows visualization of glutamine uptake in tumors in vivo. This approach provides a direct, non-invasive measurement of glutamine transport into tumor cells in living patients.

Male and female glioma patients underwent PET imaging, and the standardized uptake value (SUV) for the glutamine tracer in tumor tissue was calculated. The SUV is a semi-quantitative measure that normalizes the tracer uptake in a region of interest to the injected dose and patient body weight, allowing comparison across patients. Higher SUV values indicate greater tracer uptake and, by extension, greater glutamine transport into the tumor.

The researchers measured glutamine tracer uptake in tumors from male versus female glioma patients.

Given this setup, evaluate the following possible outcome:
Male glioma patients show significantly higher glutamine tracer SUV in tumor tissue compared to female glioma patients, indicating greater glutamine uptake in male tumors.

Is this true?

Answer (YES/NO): YES